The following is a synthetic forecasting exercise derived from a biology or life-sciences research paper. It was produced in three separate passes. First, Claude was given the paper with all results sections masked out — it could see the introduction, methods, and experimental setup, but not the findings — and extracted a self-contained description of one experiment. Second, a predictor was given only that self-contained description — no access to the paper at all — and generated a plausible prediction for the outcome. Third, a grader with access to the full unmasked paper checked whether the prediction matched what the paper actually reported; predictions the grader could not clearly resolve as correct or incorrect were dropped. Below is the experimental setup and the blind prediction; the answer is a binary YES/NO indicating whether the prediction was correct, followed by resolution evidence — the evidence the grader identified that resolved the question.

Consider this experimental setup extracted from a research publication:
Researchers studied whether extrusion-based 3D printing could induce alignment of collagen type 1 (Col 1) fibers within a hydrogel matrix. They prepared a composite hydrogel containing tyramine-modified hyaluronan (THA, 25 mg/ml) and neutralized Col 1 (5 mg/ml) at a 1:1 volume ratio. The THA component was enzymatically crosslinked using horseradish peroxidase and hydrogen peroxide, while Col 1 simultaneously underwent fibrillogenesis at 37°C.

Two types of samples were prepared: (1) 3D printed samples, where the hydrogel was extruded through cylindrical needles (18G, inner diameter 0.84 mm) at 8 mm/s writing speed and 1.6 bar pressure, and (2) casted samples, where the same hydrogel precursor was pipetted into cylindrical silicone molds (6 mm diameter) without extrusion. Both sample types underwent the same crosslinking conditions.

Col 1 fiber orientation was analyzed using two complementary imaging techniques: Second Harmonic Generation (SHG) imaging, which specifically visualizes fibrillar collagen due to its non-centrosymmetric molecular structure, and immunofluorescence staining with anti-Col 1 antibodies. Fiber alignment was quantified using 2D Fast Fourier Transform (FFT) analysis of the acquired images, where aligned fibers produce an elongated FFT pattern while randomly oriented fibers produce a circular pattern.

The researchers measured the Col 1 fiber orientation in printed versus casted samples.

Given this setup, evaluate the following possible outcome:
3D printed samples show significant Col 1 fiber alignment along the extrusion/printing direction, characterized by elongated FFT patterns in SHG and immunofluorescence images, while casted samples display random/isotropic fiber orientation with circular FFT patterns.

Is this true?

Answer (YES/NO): YES